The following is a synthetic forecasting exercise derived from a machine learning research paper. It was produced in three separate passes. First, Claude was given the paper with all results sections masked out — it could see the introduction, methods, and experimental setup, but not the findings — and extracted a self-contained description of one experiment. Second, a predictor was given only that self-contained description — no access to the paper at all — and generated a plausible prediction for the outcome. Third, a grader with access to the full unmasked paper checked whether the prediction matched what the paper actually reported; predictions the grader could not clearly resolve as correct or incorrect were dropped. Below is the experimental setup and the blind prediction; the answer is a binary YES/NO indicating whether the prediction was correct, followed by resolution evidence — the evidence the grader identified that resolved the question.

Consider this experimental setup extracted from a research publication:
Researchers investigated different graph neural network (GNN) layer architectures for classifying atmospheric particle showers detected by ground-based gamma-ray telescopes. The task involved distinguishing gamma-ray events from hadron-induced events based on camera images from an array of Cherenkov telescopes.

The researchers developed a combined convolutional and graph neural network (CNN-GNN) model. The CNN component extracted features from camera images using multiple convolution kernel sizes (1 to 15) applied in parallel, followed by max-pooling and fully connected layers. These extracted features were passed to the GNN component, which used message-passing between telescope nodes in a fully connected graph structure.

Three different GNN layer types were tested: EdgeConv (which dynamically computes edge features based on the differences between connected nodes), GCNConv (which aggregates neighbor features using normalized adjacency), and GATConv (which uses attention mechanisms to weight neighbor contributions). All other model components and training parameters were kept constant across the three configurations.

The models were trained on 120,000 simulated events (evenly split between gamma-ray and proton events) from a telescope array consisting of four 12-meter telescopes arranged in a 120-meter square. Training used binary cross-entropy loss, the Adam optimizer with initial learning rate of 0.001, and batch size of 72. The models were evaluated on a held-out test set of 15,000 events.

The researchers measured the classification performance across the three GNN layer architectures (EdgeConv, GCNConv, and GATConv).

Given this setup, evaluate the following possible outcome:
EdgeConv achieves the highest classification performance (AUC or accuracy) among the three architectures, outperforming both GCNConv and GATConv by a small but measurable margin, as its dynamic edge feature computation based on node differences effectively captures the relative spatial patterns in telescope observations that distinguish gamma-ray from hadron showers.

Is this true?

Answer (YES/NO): NO